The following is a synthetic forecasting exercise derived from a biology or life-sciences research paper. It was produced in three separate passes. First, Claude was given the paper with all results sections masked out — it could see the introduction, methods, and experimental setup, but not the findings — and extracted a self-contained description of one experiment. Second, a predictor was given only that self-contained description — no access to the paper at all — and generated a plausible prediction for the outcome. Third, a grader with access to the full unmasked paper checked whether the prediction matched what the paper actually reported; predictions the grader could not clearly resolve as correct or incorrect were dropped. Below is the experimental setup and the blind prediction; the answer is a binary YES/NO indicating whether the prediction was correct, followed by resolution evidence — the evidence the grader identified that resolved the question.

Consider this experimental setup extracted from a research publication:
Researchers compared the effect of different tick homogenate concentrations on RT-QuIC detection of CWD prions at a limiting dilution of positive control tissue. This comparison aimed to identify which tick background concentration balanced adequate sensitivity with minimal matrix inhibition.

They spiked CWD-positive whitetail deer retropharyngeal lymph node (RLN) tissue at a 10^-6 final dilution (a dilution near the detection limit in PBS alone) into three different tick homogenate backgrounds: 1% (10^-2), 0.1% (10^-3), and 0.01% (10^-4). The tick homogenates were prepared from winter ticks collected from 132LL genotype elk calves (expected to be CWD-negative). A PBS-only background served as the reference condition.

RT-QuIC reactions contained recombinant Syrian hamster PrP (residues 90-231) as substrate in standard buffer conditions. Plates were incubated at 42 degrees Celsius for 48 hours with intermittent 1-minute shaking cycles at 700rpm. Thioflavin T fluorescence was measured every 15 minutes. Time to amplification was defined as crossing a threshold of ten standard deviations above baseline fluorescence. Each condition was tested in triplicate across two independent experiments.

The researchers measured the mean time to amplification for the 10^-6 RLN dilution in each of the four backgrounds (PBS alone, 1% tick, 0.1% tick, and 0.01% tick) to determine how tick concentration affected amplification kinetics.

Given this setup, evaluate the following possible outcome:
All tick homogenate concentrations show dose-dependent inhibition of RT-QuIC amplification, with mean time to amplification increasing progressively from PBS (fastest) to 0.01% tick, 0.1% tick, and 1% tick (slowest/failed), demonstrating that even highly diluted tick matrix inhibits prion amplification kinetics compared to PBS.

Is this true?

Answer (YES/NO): NO